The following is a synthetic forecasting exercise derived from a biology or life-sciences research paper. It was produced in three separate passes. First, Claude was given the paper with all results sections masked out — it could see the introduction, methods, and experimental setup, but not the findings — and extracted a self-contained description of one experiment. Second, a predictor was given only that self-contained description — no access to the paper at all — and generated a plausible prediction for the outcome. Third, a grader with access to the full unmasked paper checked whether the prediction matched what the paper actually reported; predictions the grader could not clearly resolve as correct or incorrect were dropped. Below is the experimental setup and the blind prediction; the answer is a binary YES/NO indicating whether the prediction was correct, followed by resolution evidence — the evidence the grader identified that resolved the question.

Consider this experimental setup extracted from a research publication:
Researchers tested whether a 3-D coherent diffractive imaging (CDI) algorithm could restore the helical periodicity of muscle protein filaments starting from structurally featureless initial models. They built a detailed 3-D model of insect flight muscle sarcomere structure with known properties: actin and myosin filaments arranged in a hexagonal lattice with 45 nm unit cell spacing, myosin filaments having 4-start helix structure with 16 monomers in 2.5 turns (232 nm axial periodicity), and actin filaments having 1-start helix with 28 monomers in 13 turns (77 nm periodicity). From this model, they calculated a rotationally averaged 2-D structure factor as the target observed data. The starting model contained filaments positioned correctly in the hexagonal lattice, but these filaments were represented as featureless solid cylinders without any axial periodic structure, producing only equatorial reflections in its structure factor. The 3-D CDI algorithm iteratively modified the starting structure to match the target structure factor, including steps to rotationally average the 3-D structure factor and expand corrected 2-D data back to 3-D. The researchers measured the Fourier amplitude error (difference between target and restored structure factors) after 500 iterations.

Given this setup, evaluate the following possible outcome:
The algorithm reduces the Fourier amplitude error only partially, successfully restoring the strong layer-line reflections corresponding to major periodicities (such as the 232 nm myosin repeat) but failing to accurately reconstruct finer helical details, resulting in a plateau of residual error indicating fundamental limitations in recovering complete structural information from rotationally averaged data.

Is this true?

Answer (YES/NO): NO